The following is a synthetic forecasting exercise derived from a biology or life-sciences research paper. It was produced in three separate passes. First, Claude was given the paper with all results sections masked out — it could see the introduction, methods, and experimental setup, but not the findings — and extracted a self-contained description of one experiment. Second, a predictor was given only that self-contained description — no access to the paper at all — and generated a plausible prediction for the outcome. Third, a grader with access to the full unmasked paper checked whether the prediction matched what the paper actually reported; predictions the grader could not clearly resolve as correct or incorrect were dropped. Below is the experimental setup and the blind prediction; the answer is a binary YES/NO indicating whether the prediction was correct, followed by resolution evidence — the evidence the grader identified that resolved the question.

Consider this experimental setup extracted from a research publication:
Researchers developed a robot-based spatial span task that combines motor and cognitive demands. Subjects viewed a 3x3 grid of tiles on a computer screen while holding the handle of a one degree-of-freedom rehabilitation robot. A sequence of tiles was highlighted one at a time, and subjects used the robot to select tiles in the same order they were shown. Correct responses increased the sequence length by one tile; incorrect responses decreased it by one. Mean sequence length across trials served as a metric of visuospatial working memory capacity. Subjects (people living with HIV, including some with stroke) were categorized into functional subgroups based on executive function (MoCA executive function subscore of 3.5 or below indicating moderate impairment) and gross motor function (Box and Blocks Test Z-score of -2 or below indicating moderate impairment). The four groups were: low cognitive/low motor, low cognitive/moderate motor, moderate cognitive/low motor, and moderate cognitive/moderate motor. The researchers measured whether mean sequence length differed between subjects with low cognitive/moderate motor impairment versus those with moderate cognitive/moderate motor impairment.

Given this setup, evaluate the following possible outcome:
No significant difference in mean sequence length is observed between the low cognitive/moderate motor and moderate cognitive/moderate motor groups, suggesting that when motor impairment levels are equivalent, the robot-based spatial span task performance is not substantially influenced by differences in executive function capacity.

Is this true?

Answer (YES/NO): NO